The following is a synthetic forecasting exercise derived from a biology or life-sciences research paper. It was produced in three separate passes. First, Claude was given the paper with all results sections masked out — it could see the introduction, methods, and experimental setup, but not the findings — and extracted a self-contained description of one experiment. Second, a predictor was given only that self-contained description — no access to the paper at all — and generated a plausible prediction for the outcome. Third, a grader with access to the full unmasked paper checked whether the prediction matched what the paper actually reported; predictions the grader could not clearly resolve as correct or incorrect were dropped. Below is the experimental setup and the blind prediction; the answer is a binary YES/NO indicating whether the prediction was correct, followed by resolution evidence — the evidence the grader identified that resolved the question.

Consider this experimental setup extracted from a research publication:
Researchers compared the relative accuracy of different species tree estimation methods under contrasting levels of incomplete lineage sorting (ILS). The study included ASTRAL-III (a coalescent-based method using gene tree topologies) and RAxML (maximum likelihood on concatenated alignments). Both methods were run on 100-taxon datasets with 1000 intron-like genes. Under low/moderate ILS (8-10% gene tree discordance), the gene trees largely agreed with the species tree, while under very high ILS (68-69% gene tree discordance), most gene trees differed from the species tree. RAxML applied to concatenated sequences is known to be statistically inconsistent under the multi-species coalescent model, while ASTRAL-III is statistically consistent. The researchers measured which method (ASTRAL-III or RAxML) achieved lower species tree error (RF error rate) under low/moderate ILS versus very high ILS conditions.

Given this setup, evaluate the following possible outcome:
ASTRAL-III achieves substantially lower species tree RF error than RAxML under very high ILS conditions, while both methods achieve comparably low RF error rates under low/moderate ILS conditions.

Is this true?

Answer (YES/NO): NO